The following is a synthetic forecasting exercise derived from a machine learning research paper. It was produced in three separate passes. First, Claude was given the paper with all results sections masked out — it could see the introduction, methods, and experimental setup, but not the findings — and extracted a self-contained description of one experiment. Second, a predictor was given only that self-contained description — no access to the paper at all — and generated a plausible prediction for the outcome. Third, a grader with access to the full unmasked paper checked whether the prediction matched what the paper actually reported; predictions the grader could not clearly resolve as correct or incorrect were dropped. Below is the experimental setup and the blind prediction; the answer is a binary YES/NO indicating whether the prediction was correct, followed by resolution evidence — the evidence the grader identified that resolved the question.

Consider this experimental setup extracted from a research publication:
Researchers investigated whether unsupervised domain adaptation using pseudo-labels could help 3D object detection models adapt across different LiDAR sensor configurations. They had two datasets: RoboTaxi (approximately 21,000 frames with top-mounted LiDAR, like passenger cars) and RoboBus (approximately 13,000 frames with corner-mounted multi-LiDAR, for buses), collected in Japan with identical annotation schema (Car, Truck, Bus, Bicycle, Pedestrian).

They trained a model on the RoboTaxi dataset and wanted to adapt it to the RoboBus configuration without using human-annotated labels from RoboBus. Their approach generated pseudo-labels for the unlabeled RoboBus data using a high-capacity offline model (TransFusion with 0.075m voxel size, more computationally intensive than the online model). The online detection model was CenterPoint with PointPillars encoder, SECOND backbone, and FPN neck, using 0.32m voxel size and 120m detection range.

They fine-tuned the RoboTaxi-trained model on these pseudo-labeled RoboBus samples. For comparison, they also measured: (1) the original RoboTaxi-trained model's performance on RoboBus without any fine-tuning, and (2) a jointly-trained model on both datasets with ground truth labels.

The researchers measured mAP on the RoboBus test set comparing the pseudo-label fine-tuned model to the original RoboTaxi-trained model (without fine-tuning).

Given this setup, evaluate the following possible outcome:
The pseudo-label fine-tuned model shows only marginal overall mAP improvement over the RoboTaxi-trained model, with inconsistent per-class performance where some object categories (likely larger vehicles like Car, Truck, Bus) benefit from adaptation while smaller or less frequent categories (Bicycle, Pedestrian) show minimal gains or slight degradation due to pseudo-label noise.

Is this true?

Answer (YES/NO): NO